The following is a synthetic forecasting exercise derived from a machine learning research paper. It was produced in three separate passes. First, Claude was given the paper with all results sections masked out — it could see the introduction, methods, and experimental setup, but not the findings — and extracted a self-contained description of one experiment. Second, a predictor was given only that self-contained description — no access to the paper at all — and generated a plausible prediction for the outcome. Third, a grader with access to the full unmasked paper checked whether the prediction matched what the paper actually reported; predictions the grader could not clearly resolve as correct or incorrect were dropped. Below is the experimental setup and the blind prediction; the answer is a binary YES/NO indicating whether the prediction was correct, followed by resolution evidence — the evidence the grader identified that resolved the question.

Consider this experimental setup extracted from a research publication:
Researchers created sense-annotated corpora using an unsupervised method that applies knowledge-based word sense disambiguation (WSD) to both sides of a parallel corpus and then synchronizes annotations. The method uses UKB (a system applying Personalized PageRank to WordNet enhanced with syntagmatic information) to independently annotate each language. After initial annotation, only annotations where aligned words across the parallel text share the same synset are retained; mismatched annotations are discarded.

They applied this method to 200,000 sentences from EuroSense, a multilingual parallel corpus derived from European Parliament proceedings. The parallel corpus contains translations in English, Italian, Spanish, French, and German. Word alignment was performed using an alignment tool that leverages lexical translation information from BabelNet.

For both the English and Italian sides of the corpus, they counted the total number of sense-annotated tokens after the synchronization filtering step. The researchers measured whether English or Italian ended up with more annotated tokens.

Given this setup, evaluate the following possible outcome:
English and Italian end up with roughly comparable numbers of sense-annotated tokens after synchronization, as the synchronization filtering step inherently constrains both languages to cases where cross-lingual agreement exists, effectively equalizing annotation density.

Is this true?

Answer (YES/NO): NO